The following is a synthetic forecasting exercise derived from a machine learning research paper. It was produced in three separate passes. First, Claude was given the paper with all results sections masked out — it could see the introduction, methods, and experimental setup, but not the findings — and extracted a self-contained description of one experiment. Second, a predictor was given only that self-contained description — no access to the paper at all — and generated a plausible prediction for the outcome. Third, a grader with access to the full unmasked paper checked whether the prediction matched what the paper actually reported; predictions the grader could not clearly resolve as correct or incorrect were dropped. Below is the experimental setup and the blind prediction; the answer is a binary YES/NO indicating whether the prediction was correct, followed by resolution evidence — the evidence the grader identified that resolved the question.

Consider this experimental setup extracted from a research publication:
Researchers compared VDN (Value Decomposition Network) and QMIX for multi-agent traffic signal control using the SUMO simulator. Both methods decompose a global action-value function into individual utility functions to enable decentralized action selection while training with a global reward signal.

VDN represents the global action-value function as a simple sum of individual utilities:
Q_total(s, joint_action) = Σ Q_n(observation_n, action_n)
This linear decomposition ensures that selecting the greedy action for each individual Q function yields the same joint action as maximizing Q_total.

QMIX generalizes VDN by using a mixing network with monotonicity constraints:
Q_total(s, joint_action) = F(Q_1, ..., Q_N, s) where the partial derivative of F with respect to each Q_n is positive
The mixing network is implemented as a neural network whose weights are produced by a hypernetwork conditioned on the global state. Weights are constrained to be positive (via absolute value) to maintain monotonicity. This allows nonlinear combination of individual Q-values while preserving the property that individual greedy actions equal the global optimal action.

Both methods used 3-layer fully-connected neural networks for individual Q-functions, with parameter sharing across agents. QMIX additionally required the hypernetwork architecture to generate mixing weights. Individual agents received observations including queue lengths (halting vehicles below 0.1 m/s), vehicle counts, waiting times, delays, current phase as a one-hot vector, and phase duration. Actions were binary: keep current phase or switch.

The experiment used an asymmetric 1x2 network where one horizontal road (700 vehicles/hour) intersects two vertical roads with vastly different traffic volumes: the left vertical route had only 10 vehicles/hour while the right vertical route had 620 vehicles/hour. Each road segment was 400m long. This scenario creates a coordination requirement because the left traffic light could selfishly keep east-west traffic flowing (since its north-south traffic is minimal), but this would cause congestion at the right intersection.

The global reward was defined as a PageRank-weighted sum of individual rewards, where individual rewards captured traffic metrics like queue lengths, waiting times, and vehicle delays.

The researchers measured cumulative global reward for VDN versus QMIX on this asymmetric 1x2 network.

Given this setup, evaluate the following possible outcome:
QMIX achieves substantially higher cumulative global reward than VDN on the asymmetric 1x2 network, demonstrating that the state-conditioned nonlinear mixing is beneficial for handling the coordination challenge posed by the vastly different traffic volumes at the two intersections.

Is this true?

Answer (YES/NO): NO